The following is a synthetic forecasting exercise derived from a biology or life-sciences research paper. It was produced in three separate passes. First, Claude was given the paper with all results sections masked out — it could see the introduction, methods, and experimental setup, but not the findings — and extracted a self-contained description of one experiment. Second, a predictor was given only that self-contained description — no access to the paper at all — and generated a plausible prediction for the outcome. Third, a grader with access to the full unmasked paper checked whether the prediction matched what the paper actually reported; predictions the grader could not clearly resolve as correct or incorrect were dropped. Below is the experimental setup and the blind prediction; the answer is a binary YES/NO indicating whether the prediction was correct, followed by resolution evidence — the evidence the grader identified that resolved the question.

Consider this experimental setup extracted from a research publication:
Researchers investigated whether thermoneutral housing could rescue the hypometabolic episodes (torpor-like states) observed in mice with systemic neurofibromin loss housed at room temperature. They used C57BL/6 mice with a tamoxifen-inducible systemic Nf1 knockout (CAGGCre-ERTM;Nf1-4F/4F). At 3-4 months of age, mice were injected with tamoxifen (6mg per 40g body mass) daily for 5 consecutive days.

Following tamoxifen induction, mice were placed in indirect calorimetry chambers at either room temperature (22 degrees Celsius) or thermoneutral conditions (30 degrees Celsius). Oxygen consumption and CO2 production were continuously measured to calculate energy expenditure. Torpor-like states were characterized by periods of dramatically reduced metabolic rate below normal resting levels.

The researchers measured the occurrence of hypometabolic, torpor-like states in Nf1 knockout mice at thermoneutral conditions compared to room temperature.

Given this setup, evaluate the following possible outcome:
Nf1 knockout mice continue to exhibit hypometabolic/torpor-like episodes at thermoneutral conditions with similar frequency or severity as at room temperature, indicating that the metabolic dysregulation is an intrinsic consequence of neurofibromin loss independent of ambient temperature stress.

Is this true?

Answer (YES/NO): NO